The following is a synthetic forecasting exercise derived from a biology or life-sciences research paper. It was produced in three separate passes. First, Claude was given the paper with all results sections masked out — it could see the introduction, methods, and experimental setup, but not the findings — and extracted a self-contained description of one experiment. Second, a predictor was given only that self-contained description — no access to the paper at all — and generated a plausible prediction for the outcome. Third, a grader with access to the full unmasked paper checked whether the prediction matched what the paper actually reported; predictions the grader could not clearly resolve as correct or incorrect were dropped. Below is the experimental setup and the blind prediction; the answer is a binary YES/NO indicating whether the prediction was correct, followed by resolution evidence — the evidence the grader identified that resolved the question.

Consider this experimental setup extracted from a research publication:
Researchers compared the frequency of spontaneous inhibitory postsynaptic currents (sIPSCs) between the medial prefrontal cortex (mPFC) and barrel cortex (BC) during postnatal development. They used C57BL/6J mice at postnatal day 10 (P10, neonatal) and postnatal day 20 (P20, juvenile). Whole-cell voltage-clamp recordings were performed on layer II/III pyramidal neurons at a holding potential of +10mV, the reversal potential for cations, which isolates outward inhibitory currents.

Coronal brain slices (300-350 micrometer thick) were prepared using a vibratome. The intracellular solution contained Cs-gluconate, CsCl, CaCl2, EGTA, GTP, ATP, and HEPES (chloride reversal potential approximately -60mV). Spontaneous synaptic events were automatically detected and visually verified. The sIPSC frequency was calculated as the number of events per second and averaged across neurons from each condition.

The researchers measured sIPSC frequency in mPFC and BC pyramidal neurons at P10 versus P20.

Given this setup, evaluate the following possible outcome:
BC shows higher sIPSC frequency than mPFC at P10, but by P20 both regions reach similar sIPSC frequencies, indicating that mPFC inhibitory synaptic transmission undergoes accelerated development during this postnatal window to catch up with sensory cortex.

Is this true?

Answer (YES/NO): NO